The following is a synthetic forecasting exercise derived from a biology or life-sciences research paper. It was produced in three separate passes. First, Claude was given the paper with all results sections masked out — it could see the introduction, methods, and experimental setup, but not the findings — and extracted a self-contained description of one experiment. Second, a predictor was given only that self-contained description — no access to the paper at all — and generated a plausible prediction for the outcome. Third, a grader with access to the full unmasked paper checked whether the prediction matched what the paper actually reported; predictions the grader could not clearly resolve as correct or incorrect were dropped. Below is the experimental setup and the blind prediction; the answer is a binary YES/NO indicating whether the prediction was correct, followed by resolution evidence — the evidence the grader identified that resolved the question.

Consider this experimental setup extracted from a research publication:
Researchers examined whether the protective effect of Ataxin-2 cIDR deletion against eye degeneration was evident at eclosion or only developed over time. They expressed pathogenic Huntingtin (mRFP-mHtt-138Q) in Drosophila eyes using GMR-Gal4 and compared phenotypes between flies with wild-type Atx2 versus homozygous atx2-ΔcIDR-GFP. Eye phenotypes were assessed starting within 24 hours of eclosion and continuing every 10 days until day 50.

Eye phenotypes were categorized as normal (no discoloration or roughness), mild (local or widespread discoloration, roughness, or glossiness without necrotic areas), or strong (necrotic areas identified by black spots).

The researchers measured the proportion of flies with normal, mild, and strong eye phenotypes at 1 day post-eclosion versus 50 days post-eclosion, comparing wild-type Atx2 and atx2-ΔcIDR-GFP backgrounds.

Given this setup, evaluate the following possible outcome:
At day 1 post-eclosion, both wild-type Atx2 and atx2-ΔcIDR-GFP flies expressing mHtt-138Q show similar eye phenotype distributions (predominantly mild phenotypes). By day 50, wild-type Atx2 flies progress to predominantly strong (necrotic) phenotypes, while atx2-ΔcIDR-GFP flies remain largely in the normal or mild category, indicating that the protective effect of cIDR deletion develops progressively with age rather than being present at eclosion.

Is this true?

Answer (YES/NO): NO